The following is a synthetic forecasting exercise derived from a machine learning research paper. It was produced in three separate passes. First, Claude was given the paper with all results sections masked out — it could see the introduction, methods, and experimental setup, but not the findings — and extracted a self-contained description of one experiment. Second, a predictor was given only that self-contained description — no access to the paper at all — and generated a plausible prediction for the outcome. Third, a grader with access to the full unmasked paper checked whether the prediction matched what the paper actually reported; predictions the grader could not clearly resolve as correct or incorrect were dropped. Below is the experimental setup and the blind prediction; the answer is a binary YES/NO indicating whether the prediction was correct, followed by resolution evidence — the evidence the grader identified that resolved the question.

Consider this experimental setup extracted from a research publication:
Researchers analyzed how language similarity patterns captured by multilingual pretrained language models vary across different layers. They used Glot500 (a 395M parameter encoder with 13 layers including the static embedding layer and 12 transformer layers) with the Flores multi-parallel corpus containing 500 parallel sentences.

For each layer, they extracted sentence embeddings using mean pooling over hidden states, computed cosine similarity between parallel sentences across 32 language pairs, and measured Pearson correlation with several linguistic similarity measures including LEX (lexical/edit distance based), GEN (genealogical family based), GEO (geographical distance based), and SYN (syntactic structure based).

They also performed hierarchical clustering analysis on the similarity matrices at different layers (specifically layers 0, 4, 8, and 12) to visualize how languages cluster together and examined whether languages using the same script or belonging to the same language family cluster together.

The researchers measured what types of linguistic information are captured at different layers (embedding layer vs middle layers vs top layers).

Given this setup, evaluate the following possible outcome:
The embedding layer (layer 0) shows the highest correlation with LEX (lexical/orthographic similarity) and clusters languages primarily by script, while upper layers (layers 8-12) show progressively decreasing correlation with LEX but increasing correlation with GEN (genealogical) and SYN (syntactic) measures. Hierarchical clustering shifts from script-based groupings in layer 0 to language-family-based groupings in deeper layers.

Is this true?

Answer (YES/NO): NO